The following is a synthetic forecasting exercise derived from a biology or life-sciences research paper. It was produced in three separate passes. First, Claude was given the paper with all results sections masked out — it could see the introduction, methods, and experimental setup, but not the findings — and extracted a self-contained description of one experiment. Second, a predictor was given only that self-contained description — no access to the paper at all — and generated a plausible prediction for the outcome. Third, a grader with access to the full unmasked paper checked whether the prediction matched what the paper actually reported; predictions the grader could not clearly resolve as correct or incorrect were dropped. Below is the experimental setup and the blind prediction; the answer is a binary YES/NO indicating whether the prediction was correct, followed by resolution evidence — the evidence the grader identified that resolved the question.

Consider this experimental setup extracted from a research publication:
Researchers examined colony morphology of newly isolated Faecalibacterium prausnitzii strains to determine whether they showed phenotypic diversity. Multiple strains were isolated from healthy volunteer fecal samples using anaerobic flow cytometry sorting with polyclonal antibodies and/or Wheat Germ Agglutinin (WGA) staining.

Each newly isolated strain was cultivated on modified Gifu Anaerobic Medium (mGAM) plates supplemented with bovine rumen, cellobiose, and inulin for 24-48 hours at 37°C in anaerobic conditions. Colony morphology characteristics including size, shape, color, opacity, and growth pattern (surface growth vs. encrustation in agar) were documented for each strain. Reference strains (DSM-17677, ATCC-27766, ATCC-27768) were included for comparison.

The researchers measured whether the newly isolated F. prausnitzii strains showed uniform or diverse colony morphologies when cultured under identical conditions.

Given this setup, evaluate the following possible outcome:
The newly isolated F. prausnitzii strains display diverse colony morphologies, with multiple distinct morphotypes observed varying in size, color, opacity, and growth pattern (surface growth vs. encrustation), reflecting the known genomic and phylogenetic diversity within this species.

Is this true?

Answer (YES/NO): YES